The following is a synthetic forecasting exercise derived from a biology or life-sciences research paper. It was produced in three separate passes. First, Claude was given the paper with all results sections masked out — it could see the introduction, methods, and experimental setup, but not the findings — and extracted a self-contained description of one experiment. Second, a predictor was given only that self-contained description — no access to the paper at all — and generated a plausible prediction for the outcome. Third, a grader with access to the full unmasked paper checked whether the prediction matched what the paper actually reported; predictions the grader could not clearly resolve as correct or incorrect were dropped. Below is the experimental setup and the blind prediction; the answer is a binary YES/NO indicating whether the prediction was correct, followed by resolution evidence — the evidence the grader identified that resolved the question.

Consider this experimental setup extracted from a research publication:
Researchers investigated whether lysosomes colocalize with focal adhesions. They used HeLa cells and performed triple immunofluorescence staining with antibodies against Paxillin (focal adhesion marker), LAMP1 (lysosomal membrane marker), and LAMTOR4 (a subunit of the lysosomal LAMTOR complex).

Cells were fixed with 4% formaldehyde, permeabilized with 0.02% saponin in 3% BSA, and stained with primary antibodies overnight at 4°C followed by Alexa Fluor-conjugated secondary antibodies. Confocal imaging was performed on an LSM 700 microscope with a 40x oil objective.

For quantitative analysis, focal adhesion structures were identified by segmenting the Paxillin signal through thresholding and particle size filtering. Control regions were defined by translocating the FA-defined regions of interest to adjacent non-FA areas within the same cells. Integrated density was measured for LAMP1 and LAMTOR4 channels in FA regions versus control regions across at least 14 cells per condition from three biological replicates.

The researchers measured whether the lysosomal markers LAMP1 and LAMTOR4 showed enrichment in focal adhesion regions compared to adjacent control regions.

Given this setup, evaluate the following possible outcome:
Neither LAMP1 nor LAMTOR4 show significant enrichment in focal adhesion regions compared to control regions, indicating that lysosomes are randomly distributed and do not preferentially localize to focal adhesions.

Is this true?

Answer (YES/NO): NO